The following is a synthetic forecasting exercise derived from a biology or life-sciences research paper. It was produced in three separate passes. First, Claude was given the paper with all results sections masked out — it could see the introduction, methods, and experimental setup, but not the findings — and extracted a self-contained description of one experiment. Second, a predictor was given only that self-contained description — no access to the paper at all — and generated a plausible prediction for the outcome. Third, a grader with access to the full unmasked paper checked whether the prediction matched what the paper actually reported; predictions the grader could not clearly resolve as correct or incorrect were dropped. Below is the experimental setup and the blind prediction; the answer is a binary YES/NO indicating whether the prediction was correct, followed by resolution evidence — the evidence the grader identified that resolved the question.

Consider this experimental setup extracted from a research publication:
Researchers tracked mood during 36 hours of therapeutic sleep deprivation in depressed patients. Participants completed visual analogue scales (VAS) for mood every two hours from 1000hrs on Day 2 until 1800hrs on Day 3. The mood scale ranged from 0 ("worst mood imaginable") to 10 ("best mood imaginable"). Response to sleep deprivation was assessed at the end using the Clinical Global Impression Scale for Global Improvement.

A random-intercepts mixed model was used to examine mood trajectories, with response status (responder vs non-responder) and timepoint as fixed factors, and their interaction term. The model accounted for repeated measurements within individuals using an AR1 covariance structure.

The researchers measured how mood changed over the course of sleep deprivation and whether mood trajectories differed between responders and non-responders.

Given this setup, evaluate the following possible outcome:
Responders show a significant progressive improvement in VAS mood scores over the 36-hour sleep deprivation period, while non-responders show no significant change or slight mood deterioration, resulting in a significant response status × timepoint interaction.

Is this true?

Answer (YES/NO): NO